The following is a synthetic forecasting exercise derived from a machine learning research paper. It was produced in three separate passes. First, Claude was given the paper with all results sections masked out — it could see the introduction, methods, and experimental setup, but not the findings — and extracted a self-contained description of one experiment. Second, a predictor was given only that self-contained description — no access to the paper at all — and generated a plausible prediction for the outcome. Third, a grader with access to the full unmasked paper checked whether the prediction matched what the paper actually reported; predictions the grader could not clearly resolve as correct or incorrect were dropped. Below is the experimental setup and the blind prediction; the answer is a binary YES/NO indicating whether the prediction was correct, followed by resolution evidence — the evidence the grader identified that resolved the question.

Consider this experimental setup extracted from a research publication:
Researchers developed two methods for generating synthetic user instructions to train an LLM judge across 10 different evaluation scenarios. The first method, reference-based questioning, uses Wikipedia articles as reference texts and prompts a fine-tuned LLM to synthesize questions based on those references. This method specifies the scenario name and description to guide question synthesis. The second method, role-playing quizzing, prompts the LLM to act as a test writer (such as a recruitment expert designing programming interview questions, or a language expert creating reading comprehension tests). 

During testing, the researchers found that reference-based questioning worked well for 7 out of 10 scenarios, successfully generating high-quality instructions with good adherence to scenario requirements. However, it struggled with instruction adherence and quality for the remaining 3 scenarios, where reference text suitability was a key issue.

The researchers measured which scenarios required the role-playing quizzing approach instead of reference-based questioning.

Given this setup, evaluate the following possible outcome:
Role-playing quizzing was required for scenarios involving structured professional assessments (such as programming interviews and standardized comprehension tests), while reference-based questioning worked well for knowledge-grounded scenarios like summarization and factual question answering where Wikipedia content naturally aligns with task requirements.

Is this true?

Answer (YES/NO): YES